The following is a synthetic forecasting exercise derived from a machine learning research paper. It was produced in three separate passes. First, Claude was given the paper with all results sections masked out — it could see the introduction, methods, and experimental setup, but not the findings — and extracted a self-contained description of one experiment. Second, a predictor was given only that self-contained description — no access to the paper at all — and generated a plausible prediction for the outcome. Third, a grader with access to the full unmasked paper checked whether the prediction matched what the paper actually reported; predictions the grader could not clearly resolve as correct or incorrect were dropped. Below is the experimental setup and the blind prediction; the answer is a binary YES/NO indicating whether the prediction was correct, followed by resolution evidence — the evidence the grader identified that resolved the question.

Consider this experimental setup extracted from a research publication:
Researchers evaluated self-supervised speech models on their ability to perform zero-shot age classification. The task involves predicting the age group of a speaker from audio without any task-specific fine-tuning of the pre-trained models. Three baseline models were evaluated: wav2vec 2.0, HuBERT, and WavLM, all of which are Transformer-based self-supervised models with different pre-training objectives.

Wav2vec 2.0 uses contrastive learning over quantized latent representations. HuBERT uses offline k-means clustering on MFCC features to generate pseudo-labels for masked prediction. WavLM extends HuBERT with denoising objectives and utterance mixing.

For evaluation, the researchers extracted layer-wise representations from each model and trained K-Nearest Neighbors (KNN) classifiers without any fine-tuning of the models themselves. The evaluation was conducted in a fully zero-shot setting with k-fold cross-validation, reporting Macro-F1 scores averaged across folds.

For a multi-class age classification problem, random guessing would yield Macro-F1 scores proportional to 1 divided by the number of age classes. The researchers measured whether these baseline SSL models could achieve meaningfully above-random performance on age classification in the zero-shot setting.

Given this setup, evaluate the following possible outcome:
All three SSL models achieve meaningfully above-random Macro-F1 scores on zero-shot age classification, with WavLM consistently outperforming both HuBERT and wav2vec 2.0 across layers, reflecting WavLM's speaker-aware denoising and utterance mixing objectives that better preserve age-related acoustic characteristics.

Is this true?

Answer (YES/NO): NO